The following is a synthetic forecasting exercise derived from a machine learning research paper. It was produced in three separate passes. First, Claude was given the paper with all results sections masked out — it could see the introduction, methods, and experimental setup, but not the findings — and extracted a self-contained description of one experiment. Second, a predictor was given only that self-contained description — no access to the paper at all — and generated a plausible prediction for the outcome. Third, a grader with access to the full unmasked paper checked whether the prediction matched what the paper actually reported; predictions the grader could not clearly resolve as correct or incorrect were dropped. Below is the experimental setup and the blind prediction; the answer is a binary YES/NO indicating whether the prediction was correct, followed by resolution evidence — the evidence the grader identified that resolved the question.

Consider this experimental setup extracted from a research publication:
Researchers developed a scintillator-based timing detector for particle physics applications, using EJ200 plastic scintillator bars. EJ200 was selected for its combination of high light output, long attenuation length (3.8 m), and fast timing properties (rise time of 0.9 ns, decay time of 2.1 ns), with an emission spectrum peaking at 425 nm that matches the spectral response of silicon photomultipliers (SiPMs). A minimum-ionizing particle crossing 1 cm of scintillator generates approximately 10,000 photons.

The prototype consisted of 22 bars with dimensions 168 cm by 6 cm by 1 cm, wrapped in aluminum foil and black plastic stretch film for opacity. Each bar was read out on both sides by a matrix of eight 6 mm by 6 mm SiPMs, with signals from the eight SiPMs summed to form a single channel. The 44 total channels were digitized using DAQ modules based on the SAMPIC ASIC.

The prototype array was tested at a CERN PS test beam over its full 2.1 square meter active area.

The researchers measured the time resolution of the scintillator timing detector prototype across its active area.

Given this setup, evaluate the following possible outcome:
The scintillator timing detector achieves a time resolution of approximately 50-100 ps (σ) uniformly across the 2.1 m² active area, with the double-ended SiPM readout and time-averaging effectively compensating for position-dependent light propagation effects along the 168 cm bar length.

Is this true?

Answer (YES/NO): YES